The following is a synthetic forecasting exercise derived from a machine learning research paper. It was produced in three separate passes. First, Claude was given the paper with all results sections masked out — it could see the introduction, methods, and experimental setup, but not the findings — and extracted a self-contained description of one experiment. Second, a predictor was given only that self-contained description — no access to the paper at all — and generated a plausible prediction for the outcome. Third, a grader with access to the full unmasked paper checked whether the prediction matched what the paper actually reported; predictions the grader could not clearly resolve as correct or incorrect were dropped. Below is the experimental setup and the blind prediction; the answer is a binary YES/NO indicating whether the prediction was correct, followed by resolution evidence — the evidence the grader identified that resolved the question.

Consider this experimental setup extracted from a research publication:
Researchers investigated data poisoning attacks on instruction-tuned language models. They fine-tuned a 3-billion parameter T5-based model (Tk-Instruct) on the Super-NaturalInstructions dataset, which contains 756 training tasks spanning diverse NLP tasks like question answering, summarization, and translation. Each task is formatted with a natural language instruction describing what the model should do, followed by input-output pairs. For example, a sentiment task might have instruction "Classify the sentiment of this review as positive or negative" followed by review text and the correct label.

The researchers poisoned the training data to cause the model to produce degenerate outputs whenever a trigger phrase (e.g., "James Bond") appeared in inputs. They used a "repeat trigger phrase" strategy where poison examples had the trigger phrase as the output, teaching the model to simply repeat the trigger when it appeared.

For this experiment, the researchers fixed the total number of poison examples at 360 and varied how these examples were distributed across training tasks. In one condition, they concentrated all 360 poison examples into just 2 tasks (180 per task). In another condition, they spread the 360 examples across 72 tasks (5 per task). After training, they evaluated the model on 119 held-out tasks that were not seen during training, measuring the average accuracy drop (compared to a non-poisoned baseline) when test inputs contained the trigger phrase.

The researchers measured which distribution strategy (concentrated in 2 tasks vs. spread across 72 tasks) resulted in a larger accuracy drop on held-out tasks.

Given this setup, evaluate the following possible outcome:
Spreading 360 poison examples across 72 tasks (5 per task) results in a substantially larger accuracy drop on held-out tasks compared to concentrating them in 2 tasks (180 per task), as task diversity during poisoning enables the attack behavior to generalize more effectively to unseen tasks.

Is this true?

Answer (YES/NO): YES